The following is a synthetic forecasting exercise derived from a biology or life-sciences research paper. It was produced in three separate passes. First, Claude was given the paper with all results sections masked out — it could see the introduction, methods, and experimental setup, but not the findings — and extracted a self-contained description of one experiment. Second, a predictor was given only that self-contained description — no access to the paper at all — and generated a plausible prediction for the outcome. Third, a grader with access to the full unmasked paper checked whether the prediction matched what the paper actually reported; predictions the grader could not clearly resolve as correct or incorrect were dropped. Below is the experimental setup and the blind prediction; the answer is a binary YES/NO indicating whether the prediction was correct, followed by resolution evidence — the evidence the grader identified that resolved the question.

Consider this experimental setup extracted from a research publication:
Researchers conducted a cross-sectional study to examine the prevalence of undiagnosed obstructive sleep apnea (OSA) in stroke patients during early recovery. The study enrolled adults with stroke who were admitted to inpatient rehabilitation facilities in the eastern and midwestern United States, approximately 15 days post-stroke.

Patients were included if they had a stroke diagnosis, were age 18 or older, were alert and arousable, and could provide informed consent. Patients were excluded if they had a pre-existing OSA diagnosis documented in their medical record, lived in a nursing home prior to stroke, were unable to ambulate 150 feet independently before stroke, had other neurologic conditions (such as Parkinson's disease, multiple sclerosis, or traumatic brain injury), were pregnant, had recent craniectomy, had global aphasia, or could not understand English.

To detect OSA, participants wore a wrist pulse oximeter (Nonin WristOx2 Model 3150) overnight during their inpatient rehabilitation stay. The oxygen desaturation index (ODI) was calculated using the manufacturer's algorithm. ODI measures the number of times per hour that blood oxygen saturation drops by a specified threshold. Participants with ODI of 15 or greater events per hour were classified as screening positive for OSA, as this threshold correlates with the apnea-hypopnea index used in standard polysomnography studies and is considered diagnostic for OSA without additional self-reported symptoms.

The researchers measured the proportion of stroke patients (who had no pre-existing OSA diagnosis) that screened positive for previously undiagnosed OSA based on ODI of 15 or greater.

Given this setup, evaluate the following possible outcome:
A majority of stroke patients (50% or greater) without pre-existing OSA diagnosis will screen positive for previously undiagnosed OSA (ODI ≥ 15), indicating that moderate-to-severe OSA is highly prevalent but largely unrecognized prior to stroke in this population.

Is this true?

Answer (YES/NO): NO